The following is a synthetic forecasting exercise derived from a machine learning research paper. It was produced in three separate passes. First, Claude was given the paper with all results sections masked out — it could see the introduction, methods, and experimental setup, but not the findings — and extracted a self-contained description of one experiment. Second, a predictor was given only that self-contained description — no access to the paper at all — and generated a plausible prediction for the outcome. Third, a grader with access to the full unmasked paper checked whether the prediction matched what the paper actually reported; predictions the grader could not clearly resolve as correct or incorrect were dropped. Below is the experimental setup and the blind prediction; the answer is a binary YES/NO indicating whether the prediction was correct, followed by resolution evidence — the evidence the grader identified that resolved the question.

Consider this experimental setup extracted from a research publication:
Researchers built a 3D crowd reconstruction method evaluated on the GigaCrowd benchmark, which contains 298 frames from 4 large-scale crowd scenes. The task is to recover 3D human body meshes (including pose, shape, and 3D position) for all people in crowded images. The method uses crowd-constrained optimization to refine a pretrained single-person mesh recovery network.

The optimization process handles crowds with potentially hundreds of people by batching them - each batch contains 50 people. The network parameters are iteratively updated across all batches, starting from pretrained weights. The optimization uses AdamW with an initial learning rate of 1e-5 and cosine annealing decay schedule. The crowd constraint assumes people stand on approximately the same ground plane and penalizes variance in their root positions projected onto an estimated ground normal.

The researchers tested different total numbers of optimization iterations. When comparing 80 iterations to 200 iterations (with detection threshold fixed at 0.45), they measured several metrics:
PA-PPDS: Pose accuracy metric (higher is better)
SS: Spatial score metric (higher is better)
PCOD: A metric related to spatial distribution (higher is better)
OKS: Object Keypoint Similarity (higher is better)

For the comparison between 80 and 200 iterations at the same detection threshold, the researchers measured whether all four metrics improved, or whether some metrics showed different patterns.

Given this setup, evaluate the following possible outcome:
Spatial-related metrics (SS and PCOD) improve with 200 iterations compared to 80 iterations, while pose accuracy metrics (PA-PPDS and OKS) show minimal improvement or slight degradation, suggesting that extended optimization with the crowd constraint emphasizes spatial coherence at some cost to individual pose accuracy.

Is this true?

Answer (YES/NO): NO